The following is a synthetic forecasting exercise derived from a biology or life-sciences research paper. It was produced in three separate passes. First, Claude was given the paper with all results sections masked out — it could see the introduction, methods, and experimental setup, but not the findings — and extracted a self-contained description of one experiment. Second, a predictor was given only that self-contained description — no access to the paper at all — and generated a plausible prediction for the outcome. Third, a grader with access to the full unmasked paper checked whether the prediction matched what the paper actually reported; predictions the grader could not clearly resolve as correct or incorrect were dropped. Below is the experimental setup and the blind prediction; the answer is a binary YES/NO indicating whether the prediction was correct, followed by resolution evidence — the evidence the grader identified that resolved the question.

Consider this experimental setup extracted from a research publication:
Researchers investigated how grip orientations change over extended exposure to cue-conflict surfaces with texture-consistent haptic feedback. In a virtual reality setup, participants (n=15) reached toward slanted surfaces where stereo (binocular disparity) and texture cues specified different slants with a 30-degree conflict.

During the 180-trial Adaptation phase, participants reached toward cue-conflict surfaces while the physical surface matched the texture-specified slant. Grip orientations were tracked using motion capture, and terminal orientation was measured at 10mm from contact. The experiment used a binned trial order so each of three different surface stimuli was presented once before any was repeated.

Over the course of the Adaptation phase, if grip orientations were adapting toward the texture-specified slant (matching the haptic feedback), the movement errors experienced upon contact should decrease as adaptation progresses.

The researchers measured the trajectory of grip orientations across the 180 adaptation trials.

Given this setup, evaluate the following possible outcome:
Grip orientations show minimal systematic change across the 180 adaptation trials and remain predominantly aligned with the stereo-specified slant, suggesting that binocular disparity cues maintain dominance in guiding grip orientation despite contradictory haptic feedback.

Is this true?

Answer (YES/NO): NO